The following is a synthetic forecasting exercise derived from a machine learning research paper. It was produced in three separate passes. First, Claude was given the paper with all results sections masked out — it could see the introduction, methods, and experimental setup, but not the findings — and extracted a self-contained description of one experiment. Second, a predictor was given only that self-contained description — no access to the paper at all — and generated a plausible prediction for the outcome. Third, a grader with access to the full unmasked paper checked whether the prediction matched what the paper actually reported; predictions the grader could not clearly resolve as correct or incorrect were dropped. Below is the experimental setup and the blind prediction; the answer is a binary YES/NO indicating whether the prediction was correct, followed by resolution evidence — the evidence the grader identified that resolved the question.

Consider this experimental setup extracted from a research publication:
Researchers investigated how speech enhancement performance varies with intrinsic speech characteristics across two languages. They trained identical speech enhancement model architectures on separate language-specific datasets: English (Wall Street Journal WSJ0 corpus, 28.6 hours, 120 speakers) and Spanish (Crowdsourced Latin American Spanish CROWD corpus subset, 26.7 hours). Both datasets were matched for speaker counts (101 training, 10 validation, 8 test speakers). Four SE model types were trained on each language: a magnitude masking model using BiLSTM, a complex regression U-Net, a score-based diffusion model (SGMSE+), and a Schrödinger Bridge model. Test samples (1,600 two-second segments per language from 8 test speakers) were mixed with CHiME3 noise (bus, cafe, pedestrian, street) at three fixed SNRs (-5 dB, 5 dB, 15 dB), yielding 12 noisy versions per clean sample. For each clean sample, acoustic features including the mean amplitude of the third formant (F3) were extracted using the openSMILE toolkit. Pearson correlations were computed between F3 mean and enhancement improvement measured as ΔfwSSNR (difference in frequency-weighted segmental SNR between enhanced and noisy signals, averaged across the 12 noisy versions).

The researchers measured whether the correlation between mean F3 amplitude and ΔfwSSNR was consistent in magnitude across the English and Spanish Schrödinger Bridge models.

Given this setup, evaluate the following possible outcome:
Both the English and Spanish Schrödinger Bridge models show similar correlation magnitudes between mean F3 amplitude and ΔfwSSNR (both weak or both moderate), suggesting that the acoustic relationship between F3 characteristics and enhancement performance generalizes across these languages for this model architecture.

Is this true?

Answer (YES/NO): NO